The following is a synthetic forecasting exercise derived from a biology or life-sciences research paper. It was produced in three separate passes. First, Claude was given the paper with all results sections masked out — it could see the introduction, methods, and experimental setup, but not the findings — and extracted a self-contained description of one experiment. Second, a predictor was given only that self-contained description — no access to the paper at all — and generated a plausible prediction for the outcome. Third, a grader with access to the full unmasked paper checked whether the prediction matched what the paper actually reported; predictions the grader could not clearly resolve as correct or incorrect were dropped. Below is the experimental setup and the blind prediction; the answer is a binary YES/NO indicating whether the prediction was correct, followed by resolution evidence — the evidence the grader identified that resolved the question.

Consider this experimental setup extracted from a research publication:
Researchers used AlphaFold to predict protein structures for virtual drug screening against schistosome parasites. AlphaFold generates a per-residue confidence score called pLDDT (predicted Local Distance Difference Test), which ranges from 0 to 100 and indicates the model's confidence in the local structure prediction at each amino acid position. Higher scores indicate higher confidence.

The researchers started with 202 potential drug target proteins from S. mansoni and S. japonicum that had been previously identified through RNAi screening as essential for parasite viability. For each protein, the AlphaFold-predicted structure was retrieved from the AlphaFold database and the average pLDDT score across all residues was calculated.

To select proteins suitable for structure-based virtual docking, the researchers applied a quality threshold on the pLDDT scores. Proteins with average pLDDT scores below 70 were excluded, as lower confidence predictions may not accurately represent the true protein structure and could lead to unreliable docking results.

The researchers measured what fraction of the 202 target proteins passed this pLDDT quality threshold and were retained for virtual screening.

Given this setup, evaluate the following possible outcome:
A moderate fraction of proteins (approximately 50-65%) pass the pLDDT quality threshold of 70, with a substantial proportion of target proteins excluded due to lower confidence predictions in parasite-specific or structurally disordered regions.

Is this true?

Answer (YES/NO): NO